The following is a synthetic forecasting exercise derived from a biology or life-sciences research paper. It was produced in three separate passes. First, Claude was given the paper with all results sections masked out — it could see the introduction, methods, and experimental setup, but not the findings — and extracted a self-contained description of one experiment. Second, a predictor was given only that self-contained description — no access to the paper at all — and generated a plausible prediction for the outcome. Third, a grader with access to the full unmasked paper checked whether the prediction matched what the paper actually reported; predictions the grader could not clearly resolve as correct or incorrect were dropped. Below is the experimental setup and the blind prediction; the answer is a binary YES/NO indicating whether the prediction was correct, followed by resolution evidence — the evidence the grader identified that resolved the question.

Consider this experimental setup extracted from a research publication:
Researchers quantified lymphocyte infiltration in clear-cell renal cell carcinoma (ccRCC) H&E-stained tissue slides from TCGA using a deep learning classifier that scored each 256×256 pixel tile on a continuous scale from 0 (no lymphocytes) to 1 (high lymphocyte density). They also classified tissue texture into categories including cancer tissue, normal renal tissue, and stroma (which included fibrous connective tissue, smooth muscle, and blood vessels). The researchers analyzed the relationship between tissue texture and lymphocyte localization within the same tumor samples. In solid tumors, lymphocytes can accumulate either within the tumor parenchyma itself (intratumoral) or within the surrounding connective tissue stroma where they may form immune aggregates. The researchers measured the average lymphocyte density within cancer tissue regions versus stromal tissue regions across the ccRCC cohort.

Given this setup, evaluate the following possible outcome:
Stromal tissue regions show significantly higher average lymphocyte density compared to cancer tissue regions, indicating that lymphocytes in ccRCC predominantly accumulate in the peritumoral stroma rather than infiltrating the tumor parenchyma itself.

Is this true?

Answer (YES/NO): NO